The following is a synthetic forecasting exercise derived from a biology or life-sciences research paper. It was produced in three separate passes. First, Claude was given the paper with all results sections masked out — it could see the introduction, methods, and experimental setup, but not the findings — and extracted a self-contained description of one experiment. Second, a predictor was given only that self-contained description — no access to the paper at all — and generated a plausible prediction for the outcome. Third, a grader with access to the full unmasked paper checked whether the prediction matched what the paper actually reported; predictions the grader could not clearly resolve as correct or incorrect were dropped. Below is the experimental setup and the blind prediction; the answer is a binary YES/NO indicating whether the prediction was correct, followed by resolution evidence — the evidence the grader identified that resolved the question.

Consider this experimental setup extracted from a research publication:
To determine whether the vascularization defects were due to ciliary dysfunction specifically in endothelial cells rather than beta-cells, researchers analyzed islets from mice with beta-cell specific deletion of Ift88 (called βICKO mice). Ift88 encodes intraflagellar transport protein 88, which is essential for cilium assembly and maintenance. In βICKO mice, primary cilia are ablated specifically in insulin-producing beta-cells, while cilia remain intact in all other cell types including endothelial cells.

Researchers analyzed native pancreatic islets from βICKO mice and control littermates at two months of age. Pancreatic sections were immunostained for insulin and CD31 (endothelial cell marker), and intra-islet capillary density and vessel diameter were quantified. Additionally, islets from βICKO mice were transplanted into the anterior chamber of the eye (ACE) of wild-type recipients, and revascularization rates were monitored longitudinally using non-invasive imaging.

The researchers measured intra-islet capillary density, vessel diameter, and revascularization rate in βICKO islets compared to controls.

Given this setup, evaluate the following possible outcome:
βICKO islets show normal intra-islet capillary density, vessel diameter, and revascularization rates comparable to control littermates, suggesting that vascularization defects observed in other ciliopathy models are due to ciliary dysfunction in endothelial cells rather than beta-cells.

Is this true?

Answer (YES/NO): YES